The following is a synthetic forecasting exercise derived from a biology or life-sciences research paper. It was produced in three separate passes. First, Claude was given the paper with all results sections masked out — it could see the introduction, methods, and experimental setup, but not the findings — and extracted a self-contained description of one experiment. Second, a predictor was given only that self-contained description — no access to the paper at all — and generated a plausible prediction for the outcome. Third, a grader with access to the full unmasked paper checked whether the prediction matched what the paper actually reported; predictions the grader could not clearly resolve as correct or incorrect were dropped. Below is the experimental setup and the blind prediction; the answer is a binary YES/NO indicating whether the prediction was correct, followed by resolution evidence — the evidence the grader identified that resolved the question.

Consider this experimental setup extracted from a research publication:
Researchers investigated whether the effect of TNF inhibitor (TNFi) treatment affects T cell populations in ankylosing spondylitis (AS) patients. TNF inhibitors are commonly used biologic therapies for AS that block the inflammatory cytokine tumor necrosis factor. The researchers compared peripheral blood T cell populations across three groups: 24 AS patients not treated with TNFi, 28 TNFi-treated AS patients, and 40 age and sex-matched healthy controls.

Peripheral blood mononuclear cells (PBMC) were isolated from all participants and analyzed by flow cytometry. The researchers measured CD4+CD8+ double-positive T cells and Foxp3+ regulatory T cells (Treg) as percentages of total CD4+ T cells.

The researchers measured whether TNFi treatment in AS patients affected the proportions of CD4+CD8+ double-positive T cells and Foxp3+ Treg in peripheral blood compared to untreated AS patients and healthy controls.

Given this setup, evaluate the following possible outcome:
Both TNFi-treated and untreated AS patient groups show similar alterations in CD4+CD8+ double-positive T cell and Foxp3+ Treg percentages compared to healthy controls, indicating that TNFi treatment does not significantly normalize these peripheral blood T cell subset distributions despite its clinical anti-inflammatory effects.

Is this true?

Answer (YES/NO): NO